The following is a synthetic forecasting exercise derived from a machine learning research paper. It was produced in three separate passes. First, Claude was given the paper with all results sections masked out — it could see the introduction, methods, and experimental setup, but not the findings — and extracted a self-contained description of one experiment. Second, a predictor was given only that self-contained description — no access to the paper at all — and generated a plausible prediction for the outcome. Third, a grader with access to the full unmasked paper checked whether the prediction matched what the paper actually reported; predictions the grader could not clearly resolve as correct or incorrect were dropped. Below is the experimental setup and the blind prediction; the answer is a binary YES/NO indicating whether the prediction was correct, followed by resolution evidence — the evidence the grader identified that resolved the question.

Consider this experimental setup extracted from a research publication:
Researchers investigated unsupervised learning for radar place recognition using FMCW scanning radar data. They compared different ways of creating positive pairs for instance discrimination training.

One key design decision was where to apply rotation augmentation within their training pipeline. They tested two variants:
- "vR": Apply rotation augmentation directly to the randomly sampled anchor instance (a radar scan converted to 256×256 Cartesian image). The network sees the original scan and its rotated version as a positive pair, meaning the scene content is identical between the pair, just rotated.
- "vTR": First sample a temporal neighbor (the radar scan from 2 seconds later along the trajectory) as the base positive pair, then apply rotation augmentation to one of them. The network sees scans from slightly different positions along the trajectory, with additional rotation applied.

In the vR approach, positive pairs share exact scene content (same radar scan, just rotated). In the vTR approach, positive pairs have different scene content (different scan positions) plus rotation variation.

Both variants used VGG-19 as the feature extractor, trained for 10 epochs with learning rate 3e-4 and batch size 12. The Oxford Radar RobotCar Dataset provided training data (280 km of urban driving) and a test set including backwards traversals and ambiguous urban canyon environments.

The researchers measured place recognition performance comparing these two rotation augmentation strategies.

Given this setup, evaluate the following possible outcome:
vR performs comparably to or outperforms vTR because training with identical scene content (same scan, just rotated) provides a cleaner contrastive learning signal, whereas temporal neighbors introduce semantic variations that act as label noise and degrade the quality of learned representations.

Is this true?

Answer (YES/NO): NO